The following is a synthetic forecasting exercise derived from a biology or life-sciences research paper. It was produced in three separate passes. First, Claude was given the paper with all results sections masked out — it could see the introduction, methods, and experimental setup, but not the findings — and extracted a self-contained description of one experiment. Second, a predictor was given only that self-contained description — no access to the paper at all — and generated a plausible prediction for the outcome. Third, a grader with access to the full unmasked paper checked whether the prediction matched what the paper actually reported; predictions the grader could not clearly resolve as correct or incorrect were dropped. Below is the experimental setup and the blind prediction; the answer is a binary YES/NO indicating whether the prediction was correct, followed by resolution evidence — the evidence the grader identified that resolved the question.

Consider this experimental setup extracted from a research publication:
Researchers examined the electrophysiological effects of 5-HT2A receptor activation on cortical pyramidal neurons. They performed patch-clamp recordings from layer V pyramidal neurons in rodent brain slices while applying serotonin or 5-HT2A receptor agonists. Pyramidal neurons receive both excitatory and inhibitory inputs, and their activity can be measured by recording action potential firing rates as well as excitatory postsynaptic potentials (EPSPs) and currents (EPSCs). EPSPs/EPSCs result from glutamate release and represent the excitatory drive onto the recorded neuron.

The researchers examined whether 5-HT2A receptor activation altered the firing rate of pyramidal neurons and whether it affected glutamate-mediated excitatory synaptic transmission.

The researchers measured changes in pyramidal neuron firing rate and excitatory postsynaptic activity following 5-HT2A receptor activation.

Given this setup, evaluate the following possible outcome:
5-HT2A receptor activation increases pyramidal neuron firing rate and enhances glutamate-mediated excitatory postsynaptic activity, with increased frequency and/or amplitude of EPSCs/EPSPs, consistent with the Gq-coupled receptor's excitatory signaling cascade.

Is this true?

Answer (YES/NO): YES